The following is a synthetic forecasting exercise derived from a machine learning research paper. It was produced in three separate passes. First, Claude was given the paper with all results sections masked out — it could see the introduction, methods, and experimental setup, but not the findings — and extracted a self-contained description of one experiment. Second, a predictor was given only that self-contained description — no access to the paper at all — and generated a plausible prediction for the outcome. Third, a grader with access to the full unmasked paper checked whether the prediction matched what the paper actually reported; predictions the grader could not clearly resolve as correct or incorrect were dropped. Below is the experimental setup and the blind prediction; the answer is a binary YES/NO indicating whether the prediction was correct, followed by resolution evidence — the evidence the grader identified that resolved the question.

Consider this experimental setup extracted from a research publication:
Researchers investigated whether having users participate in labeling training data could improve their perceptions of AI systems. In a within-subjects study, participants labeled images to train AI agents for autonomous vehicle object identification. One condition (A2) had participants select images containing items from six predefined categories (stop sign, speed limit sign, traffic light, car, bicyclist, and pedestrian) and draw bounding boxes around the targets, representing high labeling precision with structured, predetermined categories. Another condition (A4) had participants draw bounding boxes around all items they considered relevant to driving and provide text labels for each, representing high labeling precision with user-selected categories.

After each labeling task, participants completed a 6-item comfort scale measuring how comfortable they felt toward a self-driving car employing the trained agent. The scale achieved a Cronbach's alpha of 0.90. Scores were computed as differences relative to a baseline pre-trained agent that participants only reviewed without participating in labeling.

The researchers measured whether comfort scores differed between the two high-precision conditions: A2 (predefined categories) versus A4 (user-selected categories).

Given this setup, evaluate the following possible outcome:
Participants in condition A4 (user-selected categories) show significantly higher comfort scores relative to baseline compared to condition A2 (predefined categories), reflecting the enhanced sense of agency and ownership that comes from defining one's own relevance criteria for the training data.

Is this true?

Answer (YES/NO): NO